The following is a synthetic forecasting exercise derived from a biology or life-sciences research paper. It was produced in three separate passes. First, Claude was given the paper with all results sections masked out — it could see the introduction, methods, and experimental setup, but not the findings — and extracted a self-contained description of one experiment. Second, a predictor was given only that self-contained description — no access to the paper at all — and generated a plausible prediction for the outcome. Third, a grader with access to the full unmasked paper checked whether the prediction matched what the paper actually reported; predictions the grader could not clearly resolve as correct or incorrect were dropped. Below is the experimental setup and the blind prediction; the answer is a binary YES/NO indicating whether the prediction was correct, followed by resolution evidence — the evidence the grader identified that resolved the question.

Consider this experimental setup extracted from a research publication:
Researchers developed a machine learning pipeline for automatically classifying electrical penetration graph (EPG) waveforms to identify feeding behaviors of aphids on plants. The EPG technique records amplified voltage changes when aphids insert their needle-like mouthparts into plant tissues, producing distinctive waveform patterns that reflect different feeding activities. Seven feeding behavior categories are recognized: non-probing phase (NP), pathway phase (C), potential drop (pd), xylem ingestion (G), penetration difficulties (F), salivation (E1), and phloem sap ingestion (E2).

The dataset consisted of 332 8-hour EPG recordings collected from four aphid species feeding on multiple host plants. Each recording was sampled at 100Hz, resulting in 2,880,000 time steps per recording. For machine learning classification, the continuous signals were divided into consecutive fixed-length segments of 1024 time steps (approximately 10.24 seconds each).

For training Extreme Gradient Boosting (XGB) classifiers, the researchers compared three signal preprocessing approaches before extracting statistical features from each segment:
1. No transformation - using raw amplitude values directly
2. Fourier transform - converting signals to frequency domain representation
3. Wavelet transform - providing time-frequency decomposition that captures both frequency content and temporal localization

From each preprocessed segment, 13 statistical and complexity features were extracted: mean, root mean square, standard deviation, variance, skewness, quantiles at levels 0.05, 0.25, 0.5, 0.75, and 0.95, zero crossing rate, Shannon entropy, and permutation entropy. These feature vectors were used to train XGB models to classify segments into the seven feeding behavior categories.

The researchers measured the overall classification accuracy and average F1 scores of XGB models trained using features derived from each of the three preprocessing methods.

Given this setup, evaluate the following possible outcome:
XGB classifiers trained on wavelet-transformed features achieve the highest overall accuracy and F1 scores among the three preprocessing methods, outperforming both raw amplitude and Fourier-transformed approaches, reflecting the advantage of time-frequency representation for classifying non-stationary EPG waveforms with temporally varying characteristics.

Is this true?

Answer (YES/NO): YES